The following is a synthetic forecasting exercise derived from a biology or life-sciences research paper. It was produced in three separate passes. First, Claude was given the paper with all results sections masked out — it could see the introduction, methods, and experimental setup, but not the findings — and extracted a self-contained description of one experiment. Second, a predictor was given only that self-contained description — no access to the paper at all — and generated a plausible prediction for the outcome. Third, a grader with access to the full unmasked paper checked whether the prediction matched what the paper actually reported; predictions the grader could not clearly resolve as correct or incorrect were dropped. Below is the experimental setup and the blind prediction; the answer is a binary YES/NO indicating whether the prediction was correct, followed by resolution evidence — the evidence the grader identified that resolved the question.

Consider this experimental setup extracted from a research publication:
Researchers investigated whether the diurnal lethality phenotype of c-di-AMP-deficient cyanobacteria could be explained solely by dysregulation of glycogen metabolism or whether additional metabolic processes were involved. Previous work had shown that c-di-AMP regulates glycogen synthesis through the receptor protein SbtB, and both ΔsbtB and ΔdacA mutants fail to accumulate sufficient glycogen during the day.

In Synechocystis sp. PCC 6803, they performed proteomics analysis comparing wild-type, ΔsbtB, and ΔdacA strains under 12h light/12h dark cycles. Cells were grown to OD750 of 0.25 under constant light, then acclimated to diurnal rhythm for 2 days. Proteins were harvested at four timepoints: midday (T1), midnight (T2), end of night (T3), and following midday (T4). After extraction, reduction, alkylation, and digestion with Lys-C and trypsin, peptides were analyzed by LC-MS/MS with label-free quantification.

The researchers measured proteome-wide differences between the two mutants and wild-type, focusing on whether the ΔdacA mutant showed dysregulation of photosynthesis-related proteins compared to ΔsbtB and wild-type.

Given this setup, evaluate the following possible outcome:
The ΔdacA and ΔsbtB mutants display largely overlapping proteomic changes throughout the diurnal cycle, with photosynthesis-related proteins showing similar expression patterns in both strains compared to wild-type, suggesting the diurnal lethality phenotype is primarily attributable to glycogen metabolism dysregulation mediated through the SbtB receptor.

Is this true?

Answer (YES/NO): NO